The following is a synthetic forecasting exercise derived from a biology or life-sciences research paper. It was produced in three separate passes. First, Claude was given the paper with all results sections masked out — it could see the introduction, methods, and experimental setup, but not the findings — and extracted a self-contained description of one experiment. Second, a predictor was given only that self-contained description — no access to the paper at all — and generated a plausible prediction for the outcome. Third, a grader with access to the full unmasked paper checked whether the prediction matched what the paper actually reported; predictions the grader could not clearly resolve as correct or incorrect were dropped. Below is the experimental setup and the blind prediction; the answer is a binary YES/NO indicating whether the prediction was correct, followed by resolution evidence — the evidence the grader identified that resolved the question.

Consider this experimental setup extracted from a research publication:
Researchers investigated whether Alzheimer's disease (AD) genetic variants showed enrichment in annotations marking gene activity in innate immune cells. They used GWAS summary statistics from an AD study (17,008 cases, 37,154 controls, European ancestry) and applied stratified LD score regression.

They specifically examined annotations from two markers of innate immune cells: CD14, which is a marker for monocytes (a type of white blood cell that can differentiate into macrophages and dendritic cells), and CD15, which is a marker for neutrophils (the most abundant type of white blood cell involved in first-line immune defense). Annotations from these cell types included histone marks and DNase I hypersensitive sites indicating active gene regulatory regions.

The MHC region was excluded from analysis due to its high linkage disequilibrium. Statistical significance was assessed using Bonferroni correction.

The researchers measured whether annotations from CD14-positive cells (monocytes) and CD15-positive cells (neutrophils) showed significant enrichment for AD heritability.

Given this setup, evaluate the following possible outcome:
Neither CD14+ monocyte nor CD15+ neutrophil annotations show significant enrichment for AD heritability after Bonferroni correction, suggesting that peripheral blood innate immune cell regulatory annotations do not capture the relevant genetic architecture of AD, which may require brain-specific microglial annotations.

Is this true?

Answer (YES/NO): NO